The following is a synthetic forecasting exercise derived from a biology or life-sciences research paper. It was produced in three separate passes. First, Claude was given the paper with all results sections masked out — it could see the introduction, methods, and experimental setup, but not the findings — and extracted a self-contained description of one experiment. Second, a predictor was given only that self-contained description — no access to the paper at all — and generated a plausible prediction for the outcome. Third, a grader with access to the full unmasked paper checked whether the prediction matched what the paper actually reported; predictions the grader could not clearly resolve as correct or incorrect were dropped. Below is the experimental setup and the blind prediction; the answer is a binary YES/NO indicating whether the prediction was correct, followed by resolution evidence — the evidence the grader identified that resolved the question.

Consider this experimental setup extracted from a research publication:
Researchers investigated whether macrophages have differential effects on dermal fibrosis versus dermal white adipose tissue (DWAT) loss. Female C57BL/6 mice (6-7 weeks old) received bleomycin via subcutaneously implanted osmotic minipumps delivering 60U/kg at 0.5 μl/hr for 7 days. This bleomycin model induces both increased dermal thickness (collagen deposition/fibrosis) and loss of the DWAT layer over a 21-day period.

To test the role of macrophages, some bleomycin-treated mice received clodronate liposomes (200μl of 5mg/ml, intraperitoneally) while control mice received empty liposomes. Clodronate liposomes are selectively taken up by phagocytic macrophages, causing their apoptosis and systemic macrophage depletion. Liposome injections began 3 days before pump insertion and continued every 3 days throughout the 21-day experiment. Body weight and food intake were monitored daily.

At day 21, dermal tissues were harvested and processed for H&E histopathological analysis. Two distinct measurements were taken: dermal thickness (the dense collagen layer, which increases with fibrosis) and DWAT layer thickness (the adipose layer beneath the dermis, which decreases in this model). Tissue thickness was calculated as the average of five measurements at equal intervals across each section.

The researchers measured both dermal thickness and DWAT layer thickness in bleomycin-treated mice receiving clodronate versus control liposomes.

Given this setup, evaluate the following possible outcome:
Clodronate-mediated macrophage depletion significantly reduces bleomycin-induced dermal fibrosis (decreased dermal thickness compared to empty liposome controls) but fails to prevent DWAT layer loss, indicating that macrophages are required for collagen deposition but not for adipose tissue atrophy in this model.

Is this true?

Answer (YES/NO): NO